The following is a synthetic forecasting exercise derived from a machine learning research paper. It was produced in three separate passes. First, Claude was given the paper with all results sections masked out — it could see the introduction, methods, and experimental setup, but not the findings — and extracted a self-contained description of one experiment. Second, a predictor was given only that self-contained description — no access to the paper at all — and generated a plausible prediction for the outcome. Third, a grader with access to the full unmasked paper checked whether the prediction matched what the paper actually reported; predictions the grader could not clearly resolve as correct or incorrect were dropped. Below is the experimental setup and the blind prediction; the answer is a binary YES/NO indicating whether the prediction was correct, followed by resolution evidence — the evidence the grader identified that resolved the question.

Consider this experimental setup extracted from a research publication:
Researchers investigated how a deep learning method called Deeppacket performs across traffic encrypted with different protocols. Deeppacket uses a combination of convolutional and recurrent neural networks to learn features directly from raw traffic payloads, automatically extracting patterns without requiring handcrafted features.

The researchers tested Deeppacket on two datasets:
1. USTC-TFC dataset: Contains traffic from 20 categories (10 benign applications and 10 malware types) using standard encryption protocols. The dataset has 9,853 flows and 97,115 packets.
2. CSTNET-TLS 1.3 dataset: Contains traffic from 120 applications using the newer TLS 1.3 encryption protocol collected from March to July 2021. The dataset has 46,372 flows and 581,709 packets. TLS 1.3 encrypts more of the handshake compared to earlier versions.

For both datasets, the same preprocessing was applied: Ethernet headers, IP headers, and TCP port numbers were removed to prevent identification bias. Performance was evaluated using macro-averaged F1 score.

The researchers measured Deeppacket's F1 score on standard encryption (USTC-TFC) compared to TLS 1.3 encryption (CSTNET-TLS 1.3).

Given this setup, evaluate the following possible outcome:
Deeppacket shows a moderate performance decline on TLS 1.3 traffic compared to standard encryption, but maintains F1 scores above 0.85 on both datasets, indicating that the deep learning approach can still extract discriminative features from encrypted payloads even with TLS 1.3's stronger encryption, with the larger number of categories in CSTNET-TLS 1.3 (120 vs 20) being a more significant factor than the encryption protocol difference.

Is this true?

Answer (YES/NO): NO